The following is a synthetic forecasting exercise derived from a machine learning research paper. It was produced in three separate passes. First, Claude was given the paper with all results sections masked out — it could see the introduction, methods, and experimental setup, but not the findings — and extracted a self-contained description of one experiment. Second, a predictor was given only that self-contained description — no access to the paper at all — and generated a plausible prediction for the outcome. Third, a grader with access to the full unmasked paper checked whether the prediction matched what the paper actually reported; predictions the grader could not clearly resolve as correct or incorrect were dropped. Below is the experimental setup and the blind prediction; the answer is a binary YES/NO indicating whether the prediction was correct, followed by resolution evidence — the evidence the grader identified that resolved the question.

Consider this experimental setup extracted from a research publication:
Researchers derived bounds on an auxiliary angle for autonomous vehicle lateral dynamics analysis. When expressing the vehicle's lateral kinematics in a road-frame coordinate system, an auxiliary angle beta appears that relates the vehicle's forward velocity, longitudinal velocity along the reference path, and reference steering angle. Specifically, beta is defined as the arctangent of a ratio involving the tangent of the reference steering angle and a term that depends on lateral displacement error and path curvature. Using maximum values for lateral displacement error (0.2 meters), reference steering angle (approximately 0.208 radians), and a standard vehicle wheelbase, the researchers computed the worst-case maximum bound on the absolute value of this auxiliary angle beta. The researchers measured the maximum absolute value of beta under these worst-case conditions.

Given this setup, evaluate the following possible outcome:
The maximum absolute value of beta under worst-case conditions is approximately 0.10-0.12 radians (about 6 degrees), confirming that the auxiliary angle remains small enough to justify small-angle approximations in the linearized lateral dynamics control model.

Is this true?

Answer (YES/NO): NO